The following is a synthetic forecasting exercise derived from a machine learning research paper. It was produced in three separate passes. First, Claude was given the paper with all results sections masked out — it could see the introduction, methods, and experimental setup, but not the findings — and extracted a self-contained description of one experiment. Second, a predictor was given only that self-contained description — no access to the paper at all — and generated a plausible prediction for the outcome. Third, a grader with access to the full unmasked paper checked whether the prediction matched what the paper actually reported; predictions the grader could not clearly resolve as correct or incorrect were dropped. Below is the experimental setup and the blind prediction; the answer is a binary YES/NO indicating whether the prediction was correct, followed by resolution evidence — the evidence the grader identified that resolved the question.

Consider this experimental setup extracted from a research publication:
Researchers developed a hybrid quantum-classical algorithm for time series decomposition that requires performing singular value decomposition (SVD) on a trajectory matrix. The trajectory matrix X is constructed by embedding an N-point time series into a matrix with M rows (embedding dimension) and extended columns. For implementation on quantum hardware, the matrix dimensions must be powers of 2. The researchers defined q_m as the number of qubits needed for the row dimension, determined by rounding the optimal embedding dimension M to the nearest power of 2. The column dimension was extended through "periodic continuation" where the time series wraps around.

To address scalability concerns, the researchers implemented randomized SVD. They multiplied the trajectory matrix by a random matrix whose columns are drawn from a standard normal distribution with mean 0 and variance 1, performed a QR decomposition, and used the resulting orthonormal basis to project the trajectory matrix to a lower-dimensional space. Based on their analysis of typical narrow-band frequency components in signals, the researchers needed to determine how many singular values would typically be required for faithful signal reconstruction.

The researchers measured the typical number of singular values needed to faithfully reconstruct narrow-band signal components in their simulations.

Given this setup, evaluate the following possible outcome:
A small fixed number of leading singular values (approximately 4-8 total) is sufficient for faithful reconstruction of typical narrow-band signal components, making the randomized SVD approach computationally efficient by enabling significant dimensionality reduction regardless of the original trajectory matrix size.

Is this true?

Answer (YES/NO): NO